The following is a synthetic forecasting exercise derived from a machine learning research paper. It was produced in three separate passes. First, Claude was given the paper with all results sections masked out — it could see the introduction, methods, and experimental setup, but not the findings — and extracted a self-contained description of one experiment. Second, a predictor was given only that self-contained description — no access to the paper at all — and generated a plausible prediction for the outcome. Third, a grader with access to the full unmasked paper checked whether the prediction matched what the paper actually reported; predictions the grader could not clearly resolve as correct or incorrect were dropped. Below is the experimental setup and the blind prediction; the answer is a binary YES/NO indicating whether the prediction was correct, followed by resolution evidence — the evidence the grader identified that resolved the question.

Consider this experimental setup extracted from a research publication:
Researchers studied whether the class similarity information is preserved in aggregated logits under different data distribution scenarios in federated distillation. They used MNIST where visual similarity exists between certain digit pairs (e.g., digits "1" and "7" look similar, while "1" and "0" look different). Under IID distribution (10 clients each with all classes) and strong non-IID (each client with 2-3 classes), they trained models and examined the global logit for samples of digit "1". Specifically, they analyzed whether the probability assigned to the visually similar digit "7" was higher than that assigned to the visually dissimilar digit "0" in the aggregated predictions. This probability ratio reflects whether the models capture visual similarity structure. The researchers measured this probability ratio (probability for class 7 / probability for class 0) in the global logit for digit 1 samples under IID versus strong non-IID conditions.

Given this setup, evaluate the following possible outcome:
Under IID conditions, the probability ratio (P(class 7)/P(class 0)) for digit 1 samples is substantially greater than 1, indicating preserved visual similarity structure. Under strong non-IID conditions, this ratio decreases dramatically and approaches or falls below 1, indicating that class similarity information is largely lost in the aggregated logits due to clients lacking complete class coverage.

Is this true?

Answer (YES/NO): YES